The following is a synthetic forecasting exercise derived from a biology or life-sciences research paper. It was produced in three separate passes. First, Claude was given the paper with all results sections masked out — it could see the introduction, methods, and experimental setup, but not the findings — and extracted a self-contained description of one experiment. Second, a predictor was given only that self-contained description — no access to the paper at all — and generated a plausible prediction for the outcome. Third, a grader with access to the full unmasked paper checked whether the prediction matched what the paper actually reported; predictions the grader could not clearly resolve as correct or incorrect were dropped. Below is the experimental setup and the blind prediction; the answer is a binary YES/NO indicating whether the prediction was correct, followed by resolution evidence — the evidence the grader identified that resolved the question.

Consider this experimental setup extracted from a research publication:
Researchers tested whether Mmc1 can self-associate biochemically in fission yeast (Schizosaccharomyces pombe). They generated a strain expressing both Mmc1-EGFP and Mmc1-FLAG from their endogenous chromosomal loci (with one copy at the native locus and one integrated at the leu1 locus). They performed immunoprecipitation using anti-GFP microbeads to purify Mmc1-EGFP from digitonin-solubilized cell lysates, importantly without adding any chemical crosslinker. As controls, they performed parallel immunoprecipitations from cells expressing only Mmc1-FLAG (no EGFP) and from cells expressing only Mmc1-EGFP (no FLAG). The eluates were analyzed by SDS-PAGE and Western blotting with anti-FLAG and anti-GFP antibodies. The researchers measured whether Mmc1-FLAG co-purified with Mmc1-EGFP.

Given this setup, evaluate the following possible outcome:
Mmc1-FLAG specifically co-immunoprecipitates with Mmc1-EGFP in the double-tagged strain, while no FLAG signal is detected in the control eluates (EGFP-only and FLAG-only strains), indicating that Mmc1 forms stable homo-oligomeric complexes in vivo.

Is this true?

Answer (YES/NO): NO